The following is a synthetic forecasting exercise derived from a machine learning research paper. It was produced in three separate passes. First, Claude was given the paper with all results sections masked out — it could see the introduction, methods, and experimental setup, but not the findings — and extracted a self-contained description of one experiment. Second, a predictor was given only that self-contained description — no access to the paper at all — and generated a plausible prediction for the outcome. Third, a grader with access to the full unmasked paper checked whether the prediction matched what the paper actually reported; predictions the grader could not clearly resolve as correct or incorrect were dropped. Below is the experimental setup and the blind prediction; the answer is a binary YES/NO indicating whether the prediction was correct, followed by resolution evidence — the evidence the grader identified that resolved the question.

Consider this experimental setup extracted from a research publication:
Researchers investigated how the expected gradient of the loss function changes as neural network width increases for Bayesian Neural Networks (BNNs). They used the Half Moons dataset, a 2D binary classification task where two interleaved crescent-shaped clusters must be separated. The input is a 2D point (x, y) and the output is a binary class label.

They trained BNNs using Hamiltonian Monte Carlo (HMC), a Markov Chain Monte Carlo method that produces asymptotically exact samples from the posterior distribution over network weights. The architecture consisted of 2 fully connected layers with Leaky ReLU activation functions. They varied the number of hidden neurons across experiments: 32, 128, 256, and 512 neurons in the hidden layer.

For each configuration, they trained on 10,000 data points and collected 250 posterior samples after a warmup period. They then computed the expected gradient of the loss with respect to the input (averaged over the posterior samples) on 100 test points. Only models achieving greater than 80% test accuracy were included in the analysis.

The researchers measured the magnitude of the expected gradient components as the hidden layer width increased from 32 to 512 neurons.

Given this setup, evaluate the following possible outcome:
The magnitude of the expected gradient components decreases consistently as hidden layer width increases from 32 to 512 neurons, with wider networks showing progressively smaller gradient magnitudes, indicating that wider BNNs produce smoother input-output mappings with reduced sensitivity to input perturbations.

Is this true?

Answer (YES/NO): YES